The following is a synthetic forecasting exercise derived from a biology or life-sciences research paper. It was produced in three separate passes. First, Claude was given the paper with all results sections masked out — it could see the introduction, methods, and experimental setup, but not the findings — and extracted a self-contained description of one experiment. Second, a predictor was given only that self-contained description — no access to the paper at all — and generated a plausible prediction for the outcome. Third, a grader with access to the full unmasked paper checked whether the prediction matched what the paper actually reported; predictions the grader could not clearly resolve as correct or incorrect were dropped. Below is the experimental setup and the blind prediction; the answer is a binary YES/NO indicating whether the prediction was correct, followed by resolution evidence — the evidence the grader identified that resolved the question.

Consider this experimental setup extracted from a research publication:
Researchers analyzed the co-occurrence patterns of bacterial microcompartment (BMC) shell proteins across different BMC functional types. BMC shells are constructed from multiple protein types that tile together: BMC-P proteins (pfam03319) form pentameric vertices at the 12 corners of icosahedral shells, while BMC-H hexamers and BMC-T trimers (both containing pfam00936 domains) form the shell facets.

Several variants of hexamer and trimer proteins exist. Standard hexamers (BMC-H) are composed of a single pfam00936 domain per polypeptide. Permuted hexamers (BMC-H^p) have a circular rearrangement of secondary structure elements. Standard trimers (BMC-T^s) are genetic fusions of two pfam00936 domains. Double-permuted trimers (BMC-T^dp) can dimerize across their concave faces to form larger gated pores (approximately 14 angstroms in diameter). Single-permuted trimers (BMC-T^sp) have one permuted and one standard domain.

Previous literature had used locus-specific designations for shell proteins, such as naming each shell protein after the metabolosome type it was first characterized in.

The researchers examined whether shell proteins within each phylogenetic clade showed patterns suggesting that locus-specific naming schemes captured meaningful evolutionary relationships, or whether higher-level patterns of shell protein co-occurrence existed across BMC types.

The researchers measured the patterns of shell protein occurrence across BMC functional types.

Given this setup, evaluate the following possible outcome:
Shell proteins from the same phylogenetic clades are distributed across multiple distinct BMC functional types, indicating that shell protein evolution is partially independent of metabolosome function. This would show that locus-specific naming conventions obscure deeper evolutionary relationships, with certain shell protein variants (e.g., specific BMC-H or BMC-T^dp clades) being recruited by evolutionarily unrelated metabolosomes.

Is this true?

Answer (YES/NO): YES